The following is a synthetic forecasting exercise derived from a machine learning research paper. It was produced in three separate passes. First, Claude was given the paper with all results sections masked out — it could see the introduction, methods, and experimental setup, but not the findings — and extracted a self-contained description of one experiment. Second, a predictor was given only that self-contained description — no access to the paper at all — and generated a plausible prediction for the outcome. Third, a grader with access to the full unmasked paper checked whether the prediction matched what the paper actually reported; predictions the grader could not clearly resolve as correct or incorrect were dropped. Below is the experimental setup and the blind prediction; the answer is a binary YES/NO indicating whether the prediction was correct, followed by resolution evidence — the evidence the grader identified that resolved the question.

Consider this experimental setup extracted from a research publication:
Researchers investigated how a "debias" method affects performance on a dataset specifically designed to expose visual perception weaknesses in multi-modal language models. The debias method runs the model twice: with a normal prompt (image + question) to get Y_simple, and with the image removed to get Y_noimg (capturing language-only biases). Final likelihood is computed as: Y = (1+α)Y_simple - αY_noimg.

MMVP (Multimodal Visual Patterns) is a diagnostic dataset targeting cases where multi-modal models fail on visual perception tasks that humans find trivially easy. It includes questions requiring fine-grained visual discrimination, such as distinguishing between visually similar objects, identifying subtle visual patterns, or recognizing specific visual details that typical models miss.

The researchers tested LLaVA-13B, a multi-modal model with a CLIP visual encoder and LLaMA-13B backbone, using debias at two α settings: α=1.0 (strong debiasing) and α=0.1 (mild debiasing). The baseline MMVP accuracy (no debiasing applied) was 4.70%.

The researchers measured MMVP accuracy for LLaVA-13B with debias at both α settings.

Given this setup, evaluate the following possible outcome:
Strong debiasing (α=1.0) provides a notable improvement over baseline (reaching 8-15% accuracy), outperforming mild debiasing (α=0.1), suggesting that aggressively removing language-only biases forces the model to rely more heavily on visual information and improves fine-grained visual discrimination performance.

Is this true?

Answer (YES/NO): NO